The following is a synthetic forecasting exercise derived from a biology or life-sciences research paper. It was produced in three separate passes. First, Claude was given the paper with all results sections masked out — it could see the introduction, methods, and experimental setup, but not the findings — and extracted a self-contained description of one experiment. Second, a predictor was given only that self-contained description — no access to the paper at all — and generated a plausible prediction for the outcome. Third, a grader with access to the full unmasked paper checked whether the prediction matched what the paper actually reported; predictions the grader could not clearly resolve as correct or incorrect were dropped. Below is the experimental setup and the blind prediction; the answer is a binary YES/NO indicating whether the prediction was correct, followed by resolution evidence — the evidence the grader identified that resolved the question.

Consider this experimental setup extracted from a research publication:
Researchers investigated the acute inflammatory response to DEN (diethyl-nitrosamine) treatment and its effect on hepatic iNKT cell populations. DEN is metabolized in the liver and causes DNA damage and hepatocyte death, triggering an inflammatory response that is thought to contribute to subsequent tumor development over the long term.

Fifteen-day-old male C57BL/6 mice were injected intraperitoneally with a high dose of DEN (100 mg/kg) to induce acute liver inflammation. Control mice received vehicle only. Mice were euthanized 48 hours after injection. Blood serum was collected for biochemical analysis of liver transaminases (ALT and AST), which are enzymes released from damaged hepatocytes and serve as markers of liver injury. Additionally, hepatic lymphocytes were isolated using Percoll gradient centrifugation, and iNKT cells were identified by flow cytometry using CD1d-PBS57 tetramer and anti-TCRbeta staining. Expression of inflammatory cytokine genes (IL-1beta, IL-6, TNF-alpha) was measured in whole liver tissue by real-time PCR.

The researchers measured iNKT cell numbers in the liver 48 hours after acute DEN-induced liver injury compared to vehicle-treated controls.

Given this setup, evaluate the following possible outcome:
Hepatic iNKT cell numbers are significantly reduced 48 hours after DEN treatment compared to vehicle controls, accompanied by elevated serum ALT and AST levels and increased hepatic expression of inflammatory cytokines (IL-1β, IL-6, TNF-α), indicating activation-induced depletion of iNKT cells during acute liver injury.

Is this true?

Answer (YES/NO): NO